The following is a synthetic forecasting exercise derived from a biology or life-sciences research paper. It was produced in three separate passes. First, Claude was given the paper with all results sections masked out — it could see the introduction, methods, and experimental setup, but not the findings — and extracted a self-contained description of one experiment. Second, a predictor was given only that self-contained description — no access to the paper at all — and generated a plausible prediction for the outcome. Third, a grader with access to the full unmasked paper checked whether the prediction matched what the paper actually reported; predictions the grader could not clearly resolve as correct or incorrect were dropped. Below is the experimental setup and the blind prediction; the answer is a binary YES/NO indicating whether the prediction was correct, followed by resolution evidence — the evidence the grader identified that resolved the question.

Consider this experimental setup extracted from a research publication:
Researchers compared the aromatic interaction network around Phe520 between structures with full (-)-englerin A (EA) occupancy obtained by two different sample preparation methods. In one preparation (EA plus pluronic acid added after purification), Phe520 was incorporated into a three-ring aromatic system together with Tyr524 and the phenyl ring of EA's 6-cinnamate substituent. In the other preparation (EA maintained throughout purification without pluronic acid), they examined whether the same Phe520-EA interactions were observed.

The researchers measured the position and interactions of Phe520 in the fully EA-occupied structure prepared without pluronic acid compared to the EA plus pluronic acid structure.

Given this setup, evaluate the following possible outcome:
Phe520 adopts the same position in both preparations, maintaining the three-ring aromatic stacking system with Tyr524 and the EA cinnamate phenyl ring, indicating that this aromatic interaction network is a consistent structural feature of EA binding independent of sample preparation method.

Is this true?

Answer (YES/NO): NO